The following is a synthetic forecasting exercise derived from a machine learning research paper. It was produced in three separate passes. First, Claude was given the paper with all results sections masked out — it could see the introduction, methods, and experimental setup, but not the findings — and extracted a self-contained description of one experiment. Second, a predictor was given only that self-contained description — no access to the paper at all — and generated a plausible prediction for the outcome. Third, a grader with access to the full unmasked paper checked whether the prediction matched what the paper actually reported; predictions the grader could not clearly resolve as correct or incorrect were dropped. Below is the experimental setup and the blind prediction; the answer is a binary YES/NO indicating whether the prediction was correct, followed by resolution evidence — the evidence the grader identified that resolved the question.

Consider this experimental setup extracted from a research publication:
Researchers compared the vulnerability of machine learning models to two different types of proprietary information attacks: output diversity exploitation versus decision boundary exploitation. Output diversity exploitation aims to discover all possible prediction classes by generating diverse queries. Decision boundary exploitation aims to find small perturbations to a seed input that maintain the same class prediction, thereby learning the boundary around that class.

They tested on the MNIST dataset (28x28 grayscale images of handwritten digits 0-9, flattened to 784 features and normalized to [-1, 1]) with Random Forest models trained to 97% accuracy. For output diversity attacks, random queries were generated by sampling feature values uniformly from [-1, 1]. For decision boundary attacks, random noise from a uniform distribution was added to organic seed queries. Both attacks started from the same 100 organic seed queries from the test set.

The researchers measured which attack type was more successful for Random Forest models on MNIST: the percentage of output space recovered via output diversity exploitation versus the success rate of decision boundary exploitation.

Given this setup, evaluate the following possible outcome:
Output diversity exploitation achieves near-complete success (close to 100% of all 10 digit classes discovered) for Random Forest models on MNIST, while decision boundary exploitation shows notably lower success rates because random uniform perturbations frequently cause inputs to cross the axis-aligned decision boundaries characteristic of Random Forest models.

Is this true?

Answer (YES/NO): NO